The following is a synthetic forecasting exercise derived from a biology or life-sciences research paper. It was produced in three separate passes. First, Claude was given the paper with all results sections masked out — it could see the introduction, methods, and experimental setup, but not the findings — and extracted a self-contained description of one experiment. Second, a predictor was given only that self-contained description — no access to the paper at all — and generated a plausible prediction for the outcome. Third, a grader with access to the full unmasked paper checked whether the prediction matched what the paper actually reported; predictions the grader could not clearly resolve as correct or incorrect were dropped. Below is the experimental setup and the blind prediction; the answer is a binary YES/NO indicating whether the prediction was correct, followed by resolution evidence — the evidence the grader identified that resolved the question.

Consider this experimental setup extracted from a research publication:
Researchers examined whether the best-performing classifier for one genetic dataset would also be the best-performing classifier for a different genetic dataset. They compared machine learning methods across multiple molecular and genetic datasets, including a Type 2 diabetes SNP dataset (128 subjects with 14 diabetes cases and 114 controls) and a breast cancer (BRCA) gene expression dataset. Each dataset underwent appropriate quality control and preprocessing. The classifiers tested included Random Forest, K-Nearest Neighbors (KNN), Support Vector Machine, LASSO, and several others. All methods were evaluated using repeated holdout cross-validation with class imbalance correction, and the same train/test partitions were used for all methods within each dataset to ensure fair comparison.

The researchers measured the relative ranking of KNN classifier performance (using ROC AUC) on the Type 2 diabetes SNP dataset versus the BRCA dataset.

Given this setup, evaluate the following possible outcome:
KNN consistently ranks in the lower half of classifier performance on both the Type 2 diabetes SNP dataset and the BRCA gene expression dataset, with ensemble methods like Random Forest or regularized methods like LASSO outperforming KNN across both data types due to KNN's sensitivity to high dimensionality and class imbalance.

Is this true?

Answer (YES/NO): NO